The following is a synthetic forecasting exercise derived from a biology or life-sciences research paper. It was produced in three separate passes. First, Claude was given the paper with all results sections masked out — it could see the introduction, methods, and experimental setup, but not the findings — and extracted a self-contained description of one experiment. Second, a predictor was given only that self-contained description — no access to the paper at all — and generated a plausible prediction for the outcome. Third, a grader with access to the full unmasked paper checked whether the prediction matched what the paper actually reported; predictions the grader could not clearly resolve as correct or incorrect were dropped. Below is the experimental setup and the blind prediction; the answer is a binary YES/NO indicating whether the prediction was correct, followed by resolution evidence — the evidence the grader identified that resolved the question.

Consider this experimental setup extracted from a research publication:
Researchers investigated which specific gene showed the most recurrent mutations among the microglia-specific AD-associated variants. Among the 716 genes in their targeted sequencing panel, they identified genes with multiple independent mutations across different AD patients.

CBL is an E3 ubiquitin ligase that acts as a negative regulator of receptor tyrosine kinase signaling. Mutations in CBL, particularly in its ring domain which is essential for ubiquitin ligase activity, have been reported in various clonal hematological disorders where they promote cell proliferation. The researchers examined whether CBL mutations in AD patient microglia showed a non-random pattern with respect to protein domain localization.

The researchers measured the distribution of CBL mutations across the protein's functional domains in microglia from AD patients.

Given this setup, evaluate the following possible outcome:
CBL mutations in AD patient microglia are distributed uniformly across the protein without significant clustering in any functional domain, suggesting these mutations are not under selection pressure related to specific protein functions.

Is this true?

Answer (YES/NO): NO